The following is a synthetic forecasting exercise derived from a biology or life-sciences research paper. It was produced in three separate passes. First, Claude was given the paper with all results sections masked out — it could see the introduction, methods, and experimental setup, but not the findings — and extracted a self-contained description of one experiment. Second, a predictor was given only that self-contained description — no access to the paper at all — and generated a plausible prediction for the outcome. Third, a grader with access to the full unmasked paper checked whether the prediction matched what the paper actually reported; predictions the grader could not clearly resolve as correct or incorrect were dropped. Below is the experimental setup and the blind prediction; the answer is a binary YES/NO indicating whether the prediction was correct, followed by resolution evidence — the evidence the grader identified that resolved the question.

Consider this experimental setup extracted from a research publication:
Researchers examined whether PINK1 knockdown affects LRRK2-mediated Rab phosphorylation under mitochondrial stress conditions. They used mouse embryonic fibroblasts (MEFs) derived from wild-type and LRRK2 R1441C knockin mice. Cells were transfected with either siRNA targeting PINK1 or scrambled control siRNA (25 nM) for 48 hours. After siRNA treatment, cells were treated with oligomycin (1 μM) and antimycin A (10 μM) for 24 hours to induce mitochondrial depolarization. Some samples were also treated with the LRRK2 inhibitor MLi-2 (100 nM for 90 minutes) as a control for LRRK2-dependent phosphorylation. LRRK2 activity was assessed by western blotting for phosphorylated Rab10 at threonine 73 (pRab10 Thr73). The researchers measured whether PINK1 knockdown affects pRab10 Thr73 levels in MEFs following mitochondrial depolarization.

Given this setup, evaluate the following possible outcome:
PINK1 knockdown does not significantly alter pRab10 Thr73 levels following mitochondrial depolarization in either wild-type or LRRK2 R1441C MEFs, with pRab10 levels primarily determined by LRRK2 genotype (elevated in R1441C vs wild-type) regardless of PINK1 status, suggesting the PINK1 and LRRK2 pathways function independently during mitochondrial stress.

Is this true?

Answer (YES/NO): YES